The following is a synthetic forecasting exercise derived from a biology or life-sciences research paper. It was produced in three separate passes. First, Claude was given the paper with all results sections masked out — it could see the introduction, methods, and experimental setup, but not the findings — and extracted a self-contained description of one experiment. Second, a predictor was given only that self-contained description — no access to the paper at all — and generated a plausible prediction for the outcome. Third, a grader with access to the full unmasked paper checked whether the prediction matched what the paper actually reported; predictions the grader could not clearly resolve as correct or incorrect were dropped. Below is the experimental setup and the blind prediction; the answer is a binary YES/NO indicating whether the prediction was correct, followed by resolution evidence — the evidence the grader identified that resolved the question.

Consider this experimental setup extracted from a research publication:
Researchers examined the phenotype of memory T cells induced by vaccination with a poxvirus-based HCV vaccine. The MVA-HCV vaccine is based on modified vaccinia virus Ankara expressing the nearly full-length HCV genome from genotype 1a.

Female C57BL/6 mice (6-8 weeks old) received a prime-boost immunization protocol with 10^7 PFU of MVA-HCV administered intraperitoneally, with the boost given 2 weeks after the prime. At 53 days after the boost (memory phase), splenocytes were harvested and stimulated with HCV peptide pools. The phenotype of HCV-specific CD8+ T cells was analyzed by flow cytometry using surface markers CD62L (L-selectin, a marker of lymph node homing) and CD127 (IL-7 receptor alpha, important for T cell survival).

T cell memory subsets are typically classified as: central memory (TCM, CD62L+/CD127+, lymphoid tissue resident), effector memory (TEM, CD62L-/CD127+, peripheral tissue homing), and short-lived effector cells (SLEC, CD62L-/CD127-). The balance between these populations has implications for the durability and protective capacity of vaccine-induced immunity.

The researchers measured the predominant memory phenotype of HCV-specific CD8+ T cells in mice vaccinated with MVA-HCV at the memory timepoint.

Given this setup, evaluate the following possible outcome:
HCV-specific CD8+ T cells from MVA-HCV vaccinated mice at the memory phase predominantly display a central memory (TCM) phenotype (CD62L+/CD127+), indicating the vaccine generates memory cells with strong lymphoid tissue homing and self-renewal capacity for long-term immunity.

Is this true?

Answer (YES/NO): NO